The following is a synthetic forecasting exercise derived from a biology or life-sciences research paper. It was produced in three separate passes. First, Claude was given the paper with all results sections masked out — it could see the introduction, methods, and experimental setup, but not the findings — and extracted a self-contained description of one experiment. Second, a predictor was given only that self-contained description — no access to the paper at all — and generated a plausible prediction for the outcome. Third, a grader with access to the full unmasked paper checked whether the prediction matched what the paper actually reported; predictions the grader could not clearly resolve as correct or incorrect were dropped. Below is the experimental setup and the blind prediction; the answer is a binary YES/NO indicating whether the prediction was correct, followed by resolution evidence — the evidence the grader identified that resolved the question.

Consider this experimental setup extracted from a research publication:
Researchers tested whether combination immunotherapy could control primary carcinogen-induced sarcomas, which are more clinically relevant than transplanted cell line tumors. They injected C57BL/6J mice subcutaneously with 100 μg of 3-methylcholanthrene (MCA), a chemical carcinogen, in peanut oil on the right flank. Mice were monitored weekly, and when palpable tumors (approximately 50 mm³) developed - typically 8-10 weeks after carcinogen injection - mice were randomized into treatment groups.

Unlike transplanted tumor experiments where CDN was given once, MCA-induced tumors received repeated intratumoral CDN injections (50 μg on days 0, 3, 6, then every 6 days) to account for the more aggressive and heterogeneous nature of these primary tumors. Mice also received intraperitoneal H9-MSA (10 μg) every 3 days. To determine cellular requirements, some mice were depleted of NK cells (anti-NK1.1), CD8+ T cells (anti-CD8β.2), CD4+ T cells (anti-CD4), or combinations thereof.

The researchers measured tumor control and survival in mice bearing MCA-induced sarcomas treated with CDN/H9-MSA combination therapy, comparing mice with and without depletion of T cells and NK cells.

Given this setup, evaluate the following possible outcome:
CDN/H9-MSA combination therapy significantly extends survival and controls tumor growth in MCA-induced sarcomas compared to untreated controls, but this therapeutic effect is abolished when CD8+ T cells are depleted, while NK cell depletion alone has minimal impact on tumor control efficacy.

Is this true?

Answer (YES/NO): NO